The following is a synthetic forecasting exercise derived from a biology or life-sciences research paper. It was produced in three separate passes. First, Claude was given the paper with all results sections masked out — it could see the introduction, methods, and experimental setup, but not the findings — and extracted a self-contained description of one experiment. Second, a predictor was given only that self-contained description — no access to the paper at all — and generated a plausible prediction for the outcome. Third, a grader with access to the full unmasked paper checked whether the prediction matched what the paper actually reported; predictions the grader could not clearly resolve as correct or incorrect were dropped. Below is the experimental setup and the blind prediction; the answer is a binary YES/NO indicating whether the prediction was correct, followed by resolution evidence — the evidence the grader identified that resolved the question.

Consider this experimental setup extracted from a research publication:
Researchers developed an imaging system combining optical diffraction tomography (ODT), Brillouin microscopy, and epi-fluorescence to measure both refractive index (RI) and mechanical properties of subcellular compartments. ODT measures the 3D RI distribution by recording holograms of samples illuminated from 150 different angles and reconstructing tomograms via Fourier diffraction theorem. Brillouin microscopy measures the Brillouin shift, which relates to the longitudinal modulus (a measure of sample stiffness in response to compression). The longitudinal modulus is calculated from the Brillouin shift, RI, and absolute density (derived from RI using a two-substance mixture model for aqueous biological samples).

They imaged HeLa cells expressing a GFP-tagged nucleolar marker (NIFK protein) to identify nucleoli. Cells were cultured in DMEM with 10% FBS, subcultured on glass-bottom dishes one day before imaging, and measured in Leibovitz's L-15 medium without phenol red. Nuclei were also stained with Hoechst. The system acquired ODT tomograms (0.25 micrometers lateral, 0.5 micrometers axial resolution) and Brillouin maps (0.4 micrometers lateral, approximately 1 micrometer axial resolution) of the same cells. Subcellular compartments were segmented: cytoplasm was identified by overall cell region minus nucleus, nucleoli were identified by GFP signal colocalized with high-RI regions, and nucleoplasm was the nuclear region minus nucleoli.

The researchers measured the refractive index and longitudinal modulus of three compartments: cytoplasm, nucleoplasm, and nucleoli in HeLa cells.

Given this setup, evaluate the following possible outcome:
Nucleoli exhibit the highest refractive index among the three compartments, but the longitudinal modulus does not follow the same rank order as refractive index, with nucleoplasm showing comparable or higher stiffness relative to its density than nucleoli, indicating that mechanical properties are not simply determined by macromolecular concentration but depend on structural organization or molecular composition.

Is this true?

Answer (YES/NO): NO